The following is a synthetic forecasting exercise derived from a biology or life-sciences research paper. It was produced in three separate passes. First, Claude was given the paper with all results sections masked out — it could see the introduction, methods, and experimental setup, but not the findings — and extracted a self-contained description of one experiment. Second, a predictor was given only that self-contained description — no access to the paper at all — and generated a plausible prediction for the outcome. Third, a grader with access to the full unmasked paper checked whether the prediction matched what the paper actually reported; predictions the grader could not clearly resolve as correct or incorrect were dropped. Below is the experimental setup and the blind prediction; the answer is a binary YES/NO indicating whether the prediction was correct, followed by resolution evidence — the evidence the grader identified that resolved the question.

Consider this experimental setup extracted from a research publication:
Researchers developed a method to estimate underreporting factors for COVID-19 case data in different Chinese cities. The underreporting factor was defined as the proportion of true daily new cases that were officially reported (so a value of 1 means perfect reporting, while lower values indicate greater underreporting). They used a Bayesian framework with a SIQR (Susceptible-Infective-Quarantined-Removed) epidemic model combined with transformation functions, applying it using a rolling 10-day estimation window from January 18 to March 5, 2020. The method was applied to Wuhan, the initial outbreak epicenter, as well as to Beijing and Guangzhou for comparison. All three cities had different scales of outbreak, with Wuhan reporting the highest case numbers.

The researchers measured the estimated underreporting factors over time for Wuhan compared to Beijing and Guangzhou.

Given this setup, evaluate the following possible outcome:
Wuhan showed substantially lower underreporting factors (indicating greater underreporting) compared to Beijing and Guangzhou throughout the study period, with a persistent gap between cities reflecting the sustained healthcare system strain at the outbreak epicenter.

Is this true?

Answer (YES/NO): NO